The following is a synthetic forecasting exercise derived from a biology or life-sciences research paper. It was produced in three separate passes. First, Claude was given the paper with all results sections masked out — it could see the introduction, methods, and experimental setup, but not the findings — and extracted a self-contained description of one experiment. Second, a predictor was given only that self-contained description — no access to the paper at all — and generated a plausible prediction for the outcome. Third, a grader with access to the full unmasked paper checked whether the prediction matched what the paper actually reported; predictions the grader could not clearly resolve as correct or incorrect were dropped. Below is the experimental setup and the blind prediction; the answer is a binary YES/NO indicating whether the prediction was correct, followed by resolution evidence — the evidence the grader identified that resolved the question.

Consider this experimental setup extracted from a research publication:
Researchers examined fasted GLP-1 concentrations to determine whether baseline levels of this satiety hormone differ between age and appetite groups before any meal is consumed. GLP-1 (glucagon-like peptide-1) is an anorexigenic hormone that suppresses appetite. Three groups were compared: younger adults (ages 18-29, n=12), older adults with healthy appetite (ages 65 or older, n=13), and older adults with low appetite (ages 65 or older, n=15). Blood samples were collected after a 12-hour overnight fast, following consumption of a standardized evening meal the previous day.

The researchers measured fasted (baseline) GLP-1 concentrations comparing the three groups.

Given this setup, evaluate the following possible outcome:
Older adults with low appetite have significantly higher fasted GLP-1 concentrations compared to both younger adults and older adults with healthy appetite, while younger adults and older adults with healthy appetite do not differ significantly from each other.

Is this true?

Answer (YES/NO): NO